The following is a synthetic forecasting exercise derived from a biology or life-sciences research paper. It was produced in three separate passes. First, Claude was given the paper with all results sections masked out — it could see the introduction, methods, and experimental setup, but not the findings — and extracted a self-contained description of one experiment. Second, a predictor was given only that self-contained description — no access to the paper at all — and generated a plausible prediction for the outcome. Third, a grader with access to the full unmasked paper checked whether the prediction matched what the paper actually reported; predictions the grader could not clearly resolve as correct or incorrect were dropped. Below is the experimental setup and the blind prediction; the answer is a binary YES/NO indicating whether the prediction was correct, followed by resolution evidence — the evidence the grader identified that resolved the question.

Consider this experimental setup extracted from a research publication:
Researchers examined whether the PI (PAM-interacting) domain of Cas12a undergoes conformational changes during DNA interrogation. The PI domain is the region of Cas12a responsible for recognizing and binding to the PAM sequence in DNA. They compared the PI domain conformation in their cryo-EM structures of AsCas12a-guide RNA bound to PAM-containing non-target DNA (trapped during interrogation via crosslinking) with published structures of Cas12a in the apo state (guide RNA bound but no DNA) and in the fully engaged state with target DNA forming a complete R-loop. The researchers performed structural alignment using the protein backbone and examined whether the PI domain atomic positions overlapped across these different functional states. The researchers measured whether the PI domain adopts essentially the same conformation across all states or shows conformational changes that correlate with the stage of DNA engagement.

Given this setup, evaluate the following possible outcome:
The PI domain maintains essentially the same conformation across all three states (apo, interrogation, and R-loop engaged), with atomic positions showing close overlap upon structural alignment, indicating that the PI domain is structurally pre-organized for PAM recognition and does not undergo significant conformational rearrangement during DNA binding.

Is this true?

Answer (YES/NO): NO